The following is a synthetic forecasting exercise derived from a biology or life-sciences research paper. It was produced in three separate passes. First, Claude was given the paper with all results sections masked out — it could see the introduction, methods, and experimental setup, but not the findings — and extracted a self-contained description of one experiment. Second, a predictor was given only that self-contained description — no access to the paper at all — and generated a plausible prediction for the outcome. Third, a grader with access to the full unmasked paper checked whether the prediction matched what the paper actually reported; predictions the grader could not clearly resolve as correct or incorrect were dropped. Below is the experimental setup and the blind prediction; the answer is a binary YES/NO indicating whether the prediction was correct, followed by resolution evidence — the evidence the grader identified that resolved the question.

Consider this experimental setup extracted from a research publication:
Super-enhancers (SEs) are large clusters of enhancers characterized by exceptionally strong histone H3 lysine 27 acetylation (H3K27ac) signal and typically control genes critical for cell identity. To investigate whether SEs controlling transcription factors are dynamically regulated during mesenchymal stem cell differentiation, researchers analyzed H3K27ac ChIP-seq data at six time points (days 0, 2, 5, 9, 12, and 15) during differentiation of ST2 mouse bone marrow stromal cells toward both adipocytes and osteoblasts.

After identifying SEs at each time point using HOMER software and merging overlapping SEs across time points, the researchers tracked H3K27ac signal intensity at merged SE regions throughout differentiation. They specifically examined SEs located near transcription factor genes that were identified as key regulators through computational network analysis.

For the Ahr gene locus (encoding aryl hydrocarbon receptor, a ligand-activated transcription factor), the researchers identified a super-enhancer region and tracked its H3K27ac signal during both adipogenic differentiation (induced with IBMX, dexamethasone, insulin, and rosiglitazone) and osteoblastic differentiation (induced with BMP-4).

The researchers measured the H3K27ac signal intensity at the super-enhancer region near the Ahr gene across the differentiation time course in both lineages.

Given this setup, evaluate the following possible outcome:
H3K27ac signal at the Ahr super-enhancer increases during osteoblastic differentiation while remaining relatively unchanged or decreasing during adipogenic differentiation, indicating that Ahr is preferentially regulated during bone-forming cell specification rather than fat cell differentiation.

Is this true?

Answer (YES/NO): NO